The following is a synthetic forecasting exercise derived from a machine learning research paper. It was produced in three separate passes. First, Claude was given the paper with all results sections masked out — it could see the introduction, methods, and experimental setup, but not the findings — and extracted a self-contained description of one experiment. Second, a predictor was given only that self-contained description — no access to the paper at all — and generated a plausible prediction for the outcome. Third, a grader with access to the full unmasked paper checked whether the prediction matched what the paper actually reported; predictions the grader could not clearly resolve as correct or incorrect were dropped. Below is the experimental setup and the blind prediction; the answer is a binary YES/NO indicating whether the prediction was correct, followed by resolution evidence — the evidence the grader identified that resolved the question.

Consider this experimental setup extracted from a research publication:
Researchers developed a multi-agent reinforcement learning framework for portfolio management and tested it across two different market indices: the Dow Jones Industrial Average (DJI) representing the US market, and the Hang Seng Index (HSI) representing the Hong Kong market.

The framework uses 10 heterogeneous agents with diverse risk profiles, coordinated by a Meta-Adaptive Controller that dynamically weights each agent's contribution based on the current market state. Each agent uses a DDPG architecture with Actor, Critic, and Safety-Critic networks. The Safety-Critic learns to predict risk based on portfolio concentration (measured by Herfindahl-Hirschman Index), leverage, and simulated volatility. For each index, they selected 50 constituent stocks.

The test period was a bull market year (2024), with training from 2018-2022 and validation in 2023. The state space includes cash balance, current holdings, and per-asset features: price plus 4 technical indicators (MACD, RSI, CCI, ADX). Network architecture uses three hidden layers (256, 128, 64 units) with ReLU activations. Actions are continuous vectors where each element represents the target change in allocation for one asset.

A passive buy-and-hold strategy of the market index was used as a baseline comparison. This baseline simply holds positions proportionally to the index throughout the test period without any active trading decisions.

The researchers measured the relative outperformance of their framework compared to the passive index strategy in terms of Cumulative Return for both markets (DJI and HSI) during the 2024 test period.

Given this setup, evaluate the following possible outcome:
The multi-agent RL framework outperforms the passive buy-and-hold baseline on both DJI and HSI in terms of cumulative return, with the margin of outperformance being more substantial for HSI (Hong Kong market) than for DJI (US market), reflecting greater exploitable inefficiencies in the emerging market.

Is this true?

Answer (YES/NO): NO